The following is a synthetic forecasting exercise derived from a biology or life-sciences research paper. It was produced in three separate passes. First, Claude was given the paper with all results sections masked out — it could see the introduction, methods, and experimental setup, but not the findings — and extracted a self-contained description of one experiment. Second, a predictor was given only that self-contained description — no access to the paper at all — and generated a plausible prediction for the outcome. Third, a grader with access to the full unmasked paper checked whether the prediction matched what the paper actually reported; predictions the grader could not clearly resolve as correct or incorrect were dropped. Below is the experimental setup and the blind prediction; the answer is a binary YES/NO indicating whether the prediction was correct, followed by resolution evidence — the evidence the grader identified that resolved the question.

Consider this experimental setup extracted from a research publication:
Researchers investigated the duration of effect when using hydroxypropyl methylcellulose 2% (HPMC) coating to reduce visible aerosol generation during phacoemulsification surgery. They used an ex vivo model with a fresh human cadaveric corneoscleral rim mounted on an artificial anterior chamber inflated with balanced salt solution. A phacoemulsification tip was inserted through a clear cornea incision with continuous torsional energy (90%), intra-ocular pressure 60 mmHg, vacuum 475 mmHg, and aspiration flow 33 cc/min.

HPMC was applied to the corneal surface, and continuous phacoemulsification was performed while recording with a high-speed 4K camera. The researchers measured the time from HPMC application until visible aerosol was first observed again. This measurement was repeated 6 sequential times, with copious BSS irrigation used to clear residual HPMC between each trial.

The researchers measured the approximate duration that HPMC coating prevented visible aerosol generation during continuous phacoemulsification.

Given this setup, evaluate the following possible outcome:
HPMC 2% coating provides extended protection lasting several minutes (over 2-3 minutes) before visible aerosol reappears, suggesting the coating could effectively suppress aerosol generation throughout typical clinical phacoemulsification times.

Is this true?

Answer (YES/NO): NO